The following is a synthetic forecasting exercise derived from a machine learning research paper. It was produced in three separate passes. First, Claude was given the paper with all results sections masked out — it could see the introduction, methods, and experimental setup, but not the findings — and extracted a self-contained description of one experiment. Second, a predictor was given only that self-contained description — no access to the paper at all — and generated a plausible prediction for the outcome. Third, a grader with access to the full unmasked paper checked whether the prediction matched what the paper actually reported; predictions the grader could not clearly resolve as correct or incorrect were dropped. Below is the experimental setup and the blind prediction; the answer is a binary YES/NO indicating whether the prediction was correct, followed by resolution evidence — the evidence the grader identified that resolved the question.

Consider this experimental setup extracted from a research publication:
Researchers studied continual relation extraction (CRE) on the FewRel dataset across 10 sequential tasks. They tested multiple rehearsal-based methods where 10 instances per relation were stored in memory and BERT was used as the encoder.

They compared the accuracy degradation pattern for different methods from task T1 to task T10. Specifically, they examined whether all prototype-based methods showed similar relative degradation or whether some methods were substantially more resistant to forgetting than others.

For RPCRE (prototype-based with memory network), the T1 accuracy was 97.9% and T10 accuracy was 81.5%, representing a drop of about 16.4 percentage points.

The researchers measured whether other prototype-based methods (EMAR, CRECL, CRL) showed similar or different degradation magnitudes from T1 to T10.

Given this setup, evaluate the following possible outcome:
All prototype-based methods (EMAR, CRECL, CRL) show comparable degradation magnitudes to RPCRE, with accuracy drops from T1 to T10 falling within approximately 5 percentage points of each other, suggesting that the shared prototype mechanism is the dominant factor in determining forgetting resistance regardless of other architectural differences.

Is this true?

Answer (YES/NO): YES